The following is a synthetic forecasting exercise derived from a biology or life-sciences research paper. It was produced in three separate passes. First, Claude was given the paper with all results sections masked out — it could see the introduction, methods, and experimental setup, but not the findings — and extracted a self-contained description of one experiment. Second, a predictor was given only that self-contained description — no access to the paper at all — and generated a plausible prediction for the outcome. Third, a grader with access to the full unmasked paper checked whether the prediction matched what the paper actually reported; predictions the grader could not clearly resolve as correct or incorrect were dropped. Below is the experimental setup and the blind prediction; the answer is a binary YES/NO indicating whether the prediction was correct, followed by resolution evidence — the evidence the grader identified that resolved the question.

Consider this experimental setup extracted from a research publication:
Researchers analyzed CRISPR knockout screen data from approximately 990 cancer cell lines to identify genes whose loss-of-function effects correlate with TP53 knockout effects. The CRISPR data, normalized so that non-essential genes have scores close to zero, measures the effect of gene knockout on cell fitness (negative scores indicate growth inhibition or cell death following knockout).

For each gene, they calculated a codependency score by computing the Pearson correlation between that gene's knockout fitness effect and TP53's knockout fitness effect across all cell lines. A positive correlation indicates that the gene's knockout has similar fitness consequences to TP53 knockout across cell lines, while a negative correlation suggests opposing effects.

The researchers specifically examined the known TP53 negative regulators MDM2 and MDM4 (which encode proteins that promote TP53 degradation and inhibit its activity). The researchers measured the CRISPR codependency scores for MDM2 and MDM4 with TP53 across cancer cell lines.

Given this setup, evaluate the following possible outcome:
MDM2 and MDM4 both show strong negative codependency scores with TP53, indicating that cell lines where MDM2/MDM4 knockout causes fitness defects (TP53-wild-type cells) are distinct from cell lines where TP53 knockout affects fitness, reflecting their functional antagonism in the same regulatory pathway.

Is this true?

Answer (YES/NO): YES